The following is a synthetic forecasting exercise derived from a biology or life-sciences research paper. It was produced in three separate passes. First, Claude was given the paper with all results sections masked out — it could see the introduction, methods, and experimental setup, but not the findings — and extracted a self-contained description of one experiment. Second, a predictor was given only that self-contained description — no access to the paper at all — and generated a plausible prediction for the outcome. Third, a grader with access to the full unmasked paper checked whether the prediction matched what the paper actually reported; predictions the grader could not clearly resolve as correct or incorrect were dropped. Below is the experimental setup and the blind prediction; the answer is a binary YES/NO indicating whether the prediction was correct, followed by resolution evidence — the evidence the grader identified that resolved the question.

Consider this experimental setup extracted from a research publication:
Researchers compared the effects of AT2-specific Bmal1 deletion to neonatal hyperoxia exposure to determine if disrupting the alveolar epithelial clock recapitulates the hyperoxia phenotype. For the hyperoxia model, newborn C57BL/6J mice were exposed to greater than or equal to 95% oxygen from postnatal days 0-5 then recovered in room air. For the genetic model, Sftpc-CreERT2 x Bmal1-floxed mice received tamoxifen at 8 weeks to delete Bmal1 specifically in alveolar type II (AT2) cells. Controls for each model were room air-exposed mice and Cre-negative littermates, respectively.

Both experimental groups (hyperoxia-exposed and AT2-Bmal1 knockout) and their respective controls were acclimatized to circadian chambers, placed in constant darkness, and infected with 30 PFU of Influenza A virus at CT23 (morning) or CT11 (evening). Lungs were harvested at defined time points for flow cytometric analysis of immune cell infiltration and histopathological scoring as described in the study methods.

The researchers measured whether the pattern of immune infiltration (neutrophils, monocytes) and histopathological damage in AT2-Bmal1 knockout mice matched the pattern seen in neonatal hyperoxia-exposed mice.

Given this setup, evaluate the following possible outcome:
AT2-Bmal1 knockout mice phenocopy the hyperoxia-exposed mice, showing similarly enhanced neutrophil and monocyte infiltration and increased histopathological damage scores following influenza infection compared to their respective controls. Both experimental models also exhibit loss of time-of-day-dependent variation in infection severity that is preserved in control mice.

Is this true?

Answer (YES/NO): NO